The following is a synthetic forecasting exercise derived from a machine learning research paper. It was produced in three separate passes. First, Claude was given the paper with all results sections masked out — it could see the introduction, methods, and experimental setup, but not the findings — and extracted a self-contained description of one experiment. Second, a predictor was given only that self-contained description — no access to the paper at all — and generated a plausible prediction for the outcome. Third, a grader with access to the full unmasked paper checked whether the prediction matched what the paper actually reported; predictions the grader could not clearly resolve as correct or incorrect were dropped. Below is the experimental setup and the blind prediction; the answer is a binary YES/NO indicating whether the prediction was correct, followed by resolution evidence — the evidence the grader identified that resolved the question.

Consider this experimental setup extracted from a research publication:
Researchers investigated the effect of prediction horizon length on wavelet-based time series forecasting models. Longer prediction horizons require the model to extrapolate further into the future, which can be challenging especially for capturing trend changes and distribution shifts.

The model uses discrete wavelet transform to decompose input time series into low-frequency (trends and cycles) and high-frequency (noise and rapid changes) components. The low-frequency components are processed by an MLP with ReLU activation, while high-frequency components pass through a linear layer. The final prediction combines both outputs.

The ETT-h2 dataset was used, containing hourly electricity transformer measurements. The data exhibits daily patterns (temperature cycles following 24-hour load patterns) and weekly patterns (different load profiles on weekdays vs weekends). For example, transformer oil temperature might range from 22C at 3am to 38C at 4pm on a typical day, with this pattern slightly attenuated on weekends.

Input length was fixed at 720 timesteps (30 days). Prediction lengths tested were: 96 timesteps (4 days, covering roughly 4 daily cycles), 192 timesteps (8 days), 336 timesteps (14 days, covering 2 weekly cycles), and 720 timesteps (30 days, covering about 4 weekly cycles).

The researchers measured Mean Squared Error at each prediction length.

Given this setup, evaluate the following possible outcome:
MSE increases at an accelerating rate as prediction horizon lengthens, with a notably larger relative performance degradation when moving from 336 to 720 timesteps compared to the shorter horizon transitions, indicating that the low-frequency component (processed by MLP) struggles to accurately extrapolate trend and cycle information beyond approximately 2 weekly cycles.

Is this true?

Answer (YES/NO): NO